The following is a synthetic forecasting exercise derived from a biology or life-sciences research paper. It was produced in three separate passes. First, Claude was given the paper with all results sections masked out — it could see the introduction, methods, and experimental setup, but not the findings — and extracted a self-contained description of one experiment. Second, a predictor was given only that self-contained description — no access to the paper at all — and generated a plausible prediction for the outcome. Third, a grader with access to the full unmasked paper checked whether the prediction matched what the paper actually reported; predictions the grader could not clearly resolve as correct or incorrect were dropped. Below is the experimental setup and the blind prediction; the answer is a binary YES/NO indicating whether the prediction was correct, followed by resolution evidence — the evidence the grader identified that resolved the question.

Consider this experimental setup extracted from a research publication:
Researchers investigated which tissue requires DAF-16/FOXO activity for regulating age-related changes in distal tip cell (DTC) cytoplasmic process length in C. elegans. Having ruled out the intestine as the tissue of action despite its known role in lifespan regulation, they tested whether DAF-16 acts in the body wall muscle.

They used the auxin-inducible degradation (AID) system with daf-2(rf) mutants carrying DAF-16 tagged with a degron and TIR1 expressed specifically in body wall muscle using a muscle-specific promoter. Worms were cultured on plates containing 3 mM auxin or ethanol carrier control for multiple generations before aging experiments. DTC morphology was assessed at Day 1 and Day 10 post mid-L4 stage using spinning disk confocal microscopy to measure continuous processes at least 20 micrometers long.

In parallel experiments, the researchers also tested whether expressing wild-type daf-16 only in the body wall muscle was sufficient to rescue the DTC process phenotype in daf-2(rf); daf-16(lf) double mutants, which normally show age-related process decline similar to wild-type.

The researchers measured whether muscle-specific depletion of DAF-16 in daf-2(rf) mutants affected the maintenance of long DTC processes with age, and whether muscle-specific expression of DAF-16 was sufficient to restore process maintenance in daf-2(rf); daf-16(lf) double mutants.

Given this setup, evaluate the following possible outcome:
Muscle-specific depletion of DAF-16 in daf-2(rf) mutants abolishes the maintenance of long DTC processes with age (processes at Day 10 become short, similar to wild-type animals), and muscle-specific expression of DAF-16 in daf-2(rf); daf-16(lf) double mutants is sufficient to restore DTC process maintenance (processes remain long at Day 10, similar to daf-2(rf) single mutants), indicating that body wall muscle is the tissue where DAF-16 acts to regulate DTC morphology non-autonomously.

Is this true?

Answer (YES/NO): YES